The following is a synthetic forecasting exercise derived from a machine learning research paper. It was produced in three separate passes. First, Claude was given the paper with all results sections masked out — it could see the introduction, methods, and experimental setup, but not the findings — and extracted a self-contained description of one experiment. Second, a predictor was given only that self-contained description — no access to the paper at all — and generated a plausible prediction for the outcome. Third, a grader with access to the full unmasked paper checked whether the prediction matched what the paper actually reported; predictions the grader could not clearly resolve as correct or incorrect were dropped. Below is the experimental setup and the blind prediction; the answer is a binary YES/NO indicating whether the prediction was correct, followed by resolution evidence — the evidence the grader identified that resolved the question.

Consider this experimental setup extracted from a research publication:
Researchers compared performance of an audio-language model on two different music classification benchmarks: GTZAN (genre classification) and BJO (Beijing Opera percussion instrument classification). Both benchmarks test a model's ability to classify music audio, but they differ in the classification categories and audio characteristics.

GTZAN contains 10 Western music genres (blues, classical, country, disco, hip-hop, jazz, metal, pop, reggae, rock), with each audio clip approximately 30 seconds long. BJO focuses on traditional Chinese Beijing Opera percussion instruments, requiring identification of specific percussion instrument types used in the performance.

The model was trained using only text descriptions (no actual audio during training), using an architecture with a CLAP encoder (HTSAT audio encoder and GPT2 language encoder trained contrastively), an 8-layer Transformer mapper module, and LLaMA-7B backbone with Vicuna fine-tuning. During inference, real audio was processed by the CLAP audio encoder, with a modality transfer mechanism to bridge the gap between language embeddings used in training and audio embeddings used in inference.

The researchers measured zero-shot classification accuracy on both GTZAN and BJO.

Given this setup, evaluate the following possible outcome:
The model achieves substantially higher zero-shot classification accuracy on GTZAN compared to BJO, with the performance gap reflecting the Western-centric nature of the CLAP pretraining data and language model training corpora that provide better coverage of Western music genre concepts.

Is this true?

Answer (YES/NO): NO